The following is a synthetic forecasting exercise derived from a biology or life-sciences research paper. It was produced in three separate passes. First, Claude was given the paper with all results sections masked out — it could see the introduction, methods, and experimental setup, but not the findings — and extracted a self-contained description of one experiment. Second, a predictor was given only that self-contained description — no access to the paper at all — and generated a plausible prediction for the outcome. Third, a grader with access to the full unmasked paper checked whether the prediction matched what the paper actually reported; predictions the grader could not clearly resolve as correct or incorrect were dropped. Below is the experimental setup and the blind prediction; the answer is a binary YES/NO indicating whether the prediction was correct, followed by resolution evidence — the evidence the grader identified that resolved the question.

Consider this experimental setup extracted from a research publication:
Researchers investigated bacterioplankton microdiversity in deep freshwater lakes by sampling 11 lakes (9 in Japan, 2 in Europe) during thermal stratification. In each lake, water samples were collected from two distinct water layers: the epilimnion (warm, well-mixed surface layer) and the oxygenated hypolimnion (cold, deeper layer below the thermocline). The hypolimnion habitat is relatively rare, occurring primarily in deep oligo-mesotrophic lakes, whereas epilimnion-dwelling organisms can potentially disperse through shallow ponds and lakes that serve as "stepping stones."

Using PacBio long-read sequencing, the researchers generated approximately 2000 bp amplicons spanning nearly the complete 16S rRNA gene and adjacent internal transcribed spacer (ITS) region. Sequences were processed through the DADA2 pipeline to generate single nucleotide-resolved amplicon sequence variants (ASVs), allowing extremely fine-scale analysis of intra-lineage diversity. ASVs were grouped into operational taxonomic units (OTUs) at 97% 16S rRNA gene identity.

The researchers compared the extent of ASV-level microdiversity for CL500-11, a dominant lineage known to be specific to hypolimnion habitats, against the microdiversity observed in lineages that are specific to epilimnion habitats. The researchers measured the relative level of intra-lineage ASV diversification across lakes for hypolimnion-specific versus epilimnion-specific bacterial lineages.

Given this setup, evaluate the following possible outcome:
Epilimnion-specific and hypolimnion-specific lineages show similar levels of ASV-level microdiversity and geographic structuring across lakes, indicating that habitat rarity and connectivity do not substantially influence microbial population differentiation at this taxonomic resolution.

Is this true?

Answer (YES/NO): NO